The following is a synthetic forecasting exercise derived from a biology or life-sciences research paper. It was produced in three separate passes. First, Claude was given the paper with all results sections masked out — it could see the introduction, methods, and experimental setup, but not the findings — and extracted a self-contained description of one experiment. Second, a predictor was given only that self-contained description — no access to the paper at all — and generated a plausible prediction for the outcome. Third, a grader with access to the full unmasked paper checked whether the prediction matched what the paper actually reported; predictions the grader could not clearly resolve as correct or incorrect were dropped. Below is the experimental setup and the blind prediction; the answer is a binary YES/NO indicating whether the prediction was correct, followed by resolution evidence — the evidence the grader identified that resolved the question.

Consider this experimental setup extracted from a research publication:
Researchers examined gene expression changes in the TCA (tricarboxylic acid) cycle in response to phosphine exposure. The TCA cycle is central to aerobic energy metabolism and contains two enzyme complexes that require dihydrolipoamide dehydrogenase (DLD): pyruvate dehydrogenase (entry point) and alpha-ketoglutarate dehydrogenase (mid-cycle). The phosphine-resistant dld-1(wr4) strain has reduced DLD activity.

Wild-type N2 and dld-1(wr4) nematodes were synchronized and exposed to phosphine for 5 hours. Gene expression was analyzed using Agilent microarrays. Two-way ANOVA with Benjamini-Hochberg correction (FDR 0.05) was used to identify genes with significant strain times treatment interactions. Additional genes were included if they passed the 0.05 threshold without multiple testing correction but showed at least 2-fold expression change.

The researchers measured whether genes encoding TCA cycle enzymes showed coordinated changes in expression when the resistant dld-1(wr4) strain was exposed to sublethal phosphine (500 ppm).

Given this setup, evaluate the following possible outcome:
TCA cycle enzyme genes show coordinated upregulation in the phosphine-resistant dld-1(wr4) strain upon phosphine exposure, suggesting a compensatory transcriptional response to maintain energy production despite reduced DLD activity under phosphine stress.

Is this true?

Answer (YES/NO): NO